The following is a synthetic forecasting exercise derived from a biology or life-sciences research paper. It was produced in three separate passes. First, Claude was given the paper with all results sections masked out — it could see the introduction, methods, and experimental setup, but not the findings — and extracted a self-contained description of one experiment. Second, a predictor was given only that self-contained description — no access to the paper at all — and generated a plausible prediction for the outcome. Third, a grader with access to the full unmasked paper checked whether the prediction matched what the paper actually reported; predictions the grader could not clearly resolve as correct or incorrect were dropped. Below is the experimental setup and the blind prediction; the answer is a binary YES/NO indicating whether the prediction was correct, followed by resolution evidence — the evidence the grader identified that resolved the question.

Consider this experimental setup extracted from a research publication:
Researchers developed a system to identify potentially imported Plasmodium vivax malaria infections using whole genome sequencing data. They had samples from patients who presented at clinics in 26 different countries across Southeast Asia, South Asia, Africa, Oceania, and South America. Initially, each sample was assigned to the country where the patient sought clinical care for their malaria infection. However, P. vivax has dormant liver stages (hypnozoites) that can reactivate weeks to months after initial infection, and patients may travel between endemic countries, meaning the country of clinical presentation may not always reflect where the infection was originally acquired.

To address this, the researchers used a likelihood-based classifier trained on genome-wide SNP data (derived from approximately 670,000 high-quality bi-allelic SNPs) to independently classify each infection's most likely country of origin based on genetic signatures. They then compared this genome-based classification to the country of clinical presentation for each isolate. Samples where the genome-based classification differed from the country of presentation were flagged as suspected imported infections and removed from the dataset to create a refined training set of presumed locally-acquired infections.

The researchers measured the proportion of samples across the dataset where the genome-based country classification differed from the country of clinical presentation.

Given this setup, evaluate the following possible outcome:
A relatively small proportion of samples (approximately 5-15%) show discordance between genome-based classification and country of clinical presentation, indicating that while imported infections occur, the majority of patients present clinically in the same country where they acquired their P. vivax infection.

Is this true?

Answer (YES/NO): NO